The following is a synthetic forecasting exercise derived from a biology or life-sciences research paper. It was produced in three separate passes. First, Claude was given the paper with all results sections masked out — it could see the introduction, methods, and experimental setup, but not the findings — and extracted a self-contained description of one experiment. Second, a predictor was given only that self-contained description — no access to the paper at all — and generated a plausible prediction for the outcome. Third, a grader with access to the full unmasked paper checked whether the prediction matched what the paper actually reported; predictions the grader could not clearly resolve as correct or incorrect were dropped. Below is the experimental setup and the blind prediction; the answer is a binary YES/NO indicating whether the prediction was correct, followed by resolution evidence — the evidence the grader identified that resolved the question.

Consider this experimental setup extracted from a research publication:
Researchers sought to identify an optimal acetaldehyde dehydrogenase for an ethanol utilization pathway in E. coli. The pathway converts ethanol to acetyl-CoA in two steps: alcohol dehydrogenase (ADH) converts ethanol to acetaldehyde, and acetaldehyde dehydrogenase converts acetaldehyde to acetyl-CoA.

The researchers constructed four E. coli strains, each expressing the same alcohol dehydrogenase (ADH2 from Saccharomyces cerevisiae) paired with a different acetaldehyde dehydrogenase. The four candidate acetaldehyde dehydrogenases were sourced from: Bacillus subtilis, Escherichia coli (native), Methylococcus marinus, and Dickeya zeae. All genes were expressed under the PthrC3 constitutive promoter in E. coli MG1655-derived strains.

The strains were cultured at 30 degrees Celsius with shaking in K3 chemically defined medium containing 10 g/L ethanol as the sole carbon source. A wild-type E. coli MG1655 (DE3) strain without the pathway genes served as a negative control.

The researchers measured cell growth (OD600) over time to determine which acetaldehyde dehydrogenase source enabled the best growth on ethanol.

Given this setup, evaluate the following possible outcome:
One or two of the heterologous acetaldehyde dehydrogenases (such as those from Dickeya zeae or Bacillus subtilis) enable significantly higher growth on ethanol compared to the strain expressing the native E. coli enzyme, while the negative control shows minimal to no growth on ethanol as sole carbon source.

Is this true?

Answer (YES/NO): YES